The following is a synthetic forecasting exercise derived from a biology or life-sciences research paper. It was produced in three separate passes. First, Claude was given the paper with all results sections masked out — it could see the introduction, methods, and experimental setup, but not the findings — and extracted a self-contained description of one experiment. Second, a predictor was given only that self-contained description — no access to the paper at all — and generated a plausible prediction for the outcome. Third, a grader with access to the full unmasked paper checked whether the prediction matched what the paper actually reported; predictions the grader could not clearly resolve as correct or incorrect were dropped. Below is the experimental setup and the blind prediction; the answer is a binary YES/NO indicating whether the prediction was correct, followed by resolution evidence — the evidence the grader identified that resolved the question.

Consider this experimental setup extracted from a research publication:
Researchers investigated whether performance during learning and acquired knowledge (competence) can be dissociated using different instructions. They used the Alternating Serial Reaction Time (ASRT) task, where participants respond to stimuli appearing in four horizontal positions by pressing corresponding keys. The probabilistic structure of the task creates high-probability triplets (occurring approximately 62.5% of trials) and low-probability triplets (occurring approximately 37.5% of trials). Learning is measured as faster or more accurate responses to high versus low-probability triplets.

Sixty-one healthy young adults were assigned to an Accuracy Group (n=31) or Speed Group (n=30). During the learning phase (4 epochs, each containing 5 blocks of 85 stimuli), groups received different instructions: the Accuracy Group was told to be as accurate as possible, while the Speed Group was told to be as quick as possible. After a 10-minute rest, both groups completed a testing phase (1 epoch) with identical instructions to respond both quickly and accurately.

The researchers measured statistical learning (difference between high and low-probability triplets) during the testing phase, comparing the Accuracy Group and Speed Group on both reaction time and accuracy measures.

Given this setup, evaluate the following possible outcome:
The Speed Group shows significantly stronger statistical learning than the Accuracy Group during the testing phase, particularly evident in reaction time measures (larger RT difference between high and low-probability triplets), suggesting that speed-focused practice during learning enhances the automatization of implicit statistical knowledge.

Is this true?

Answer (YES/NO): NO